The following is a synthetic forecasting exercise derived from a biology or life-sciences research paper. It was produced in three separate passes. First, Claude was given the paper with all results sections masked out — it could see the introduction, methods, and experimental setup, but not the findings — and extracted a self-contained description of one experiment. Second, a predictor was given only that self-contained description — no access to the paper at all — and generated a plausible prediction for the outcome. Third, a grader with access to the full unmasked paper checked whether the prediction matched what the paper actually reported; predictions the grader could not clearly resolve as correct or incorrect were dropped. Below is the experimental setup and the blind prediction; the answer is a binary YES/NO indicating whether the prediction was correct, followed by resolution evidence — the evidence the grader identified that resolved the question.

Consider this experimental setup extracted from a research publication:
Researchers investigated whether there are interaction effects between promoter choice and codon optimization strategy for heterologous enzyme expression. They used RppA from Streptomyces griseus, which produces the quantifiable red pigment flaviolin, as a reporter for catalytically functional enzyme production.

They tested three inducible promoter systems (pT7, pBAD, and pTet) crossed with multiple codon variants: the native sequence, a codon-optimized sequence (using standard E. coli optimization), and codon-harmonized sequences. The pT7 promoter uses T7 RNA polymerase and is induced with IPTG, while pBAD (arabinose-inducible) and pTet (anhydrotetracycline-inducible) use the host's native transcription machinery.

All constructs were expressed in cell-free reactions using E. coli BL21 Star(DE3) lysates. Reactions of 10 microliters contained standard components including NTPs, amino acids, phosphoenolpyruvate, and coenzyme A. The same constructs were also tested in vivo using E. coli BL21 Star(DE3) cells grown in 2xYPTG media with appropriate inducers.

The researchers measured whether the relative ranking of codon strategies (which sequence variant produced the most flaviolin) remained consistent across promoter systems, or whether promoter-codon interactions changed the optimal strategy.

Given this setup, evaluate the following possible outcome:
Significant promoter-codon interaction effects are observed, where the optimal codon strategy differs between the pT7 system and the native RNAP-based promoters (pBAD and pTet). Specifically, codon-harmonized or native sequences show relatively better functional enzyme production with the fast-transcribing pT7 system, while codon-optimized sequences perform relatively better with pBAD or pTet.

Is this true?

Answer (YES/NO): NO